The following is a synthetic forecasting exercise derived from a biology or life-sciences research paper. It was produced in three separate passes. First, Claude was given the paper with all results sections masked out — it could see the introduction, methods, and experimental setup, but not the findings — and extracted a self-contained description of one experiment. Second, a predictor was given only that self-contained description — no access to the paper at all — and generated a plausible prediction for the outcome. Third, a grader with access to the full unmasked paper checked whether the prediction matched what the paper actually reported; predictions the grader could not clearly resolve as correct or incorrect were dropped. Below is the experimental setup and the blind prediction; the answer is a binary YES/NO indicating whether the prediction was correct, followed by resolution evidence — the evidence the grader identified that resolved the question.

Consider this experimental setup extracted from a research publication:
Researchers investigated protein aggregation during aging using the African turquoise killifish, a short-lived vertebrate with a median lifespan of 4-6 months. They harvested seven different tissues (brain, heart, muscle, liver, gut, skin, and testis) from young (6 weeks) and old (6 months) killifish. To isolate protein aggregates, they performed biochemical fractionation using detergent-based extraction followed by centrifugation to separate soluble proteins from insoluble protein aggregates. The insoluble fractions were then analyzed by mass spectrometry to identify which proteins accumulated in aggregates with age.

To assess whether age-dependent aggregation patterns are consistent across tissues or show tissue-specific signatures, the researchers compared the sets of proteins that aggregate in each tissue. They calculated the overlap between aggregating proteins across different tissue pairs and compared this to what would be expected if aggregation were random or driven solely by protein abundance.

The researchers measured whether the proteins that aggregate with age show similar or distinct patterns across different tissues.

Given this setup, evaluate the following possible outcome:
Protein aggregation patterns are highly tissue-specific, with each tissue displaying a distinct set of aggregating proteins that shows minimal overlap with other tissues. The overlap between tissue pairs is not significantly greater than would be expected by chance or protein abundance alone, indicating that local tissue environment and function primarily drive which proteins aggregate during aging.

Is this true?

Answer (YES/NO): YES